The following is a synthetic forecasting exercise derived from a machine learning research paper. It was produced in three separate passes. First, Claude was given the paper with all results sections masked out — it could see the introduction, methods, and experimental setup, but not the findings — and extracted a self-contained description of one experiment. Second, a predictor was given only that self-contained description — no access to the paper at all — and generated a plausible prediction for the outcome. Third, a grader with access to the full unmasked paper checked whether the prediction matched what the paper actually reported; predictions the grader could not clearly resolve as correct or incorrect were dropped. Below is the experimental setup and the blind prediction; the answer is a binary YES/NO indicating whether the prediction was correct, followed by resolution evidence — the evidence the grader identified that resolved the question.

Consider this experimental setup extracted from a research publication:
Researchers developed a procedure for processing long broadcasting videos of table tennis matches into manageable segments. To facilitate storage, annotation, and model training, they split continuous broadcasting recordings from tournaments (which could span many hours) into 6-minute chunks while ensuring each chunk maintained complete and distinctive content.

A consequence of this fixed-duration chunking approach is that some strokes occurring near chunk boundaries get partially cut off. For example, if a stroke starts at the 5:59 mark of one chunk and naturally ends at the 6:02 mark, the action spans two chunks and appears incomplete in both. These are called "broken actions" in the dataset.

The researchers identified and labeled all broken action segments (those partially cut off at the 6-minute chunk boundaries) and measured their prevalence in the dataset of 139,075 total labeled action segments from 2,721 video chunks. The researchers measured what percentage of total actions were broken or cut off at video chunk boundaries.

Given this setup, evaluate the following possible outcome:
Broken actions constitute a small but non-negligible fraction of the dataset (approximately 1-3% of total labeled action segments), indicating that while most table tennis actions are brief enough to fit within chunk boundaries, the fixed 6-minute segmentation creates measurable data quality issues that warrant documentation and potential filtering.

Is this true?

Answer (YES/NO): NO